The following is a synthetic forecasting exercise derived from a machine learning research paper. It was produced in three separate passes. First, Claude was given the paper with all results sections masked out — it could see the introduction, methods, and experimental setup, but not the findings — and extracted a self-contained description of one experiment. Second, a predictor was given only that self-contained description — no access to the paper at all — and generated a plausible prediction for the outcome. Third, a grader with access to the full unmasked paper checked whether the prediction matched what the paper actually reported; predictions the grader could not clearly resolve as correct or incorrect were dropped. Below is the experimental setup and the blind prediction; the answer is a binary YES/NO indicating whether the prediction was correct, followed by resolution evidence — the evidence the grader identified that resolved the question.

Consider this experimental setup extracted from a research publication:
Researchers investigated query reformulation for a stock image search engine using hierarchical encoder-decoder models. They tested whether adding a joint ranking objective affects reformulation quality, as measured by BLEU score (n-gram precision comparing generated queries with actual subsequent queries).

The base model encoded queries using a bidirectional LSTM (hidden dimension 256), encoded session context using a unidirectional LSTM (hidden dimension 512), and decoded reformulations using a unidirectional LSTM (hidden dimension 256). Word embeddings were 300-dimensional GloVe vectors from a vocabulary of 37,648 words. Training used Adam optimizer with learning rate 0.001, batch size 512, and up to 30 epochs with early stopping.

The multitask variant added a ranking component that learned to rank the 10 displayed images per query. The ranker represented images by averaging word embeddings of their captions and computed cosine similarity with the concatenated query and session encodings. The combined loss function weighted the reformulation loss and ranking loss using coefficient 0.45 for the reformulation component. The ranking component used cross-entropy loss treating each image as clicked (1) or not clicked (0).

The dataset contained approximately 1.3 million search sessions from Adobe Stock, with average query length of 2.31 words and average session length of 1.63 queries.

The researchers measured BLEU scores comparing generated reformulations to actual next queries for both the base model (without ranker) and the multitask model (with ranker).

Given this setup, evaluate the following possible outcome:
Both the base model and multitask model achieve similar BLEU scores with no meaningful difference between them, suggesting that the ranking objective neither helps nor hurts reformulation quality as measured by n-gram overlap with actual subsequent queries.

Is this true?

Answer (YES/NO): NO